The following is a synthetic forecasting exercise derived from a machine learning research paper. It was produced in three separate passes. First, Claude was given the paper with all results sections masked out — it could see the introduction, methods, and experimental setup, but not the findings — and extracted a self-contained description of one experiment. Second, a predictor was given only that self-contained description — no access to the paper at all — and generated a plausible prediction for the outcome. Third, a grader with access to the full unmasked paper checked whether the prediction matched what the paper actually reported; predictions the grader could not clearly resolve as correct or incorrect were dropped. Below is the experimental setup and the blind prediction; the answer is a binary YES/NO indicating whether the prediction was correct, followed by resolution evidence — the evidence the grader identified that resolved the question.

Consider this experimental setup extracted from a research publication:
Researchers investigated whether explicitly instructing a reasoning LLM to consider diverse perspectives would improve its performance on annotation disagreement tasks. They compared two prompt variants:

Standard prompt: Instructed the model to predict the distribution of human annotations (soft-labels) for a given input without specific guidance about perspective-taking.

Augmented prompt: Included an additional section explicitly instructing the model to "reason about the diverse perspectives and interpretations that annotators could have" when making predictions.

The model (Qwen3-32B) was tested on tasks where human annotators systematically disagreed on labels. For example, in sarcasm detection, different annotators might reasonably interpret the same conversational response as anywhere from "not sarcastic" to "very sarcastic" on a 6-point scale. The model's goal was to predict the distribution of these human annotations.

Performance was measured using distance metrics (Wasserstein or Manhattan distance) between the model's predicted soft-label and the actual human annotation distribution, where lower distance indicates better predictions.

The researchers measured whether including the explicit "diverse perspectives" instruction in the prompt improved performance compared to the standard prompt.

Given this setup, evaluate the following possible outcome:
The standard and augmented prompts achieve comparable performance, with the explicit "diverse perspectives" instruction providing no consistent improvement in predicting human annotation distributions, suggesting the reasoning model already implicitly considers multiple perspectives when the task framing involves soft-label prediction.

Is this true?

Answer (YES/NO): NO